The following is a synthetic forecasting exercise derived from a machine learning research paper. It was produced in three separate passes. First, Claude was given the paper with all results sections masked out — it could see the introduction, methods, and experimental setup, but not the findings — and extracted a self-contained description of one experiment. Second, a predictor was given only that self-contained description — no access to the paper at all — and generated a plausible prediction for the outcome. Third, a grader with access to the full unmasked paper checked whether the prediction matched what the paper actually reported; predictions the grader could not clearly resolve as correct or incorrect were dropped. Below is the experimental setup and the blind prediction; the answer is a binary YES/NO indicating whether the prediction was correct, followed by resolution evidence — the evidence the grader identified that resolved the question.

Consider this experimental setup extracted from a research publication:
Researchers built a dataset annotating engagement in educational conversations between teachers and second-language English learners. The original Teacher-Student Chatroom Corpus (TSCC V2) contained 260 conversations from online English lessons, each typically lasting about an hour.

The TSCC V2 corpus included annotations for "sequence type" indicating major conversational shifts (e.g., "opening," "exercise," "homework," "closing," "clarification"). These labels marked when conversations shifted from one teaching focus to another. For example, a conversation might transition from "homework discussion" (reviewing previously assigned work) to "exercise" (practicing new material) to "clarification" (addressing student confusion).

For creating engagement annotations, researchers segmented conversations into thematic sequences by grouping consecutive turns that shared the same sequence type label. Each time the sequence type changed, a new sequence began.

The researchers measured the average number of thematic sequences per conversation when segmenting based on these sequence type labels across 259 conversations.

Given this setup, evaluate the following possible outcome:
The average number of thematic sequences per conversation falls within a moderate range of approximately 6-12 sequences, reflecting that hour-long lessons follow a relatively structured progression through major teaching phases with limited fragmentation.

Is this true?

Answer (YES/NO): NO